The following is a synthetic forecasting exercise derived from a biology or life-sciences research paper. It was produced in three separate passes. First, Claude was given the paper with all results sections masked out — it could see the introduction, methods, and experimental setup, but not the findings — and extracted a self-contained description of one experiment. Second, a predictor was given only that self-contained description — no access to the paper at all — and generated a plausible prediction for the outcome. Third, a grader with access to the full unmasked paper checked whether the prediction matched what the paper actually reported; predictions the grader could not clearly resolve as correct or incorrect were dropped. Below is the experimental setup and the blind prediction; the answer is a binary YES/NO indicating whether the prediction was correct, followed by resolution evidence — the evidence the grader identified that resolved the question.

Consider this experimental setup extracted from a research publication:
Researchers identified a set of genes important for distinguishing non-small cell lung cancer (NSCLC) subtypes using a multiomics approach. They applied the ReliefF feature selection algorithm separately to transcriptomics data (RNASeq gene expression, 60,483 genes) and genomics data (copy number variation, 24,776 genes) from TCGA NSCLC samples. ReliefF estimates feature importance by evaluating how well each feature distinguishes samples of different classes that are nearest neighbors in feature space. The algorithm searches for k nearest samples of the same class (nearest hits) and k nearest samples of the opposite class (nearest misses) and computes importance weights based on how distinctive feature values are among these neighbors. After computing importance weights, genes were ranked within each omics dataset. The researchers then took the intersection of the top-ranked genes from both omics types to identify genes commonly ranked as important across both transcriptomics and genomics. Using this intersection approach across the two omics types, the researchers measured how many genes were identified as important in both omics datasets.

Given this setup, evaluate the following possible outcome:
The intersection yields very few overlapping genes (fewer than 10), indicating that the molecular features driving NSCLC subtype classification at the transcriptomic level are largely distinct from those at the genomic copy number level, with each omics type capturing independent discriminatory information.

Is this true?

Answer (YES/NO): NO